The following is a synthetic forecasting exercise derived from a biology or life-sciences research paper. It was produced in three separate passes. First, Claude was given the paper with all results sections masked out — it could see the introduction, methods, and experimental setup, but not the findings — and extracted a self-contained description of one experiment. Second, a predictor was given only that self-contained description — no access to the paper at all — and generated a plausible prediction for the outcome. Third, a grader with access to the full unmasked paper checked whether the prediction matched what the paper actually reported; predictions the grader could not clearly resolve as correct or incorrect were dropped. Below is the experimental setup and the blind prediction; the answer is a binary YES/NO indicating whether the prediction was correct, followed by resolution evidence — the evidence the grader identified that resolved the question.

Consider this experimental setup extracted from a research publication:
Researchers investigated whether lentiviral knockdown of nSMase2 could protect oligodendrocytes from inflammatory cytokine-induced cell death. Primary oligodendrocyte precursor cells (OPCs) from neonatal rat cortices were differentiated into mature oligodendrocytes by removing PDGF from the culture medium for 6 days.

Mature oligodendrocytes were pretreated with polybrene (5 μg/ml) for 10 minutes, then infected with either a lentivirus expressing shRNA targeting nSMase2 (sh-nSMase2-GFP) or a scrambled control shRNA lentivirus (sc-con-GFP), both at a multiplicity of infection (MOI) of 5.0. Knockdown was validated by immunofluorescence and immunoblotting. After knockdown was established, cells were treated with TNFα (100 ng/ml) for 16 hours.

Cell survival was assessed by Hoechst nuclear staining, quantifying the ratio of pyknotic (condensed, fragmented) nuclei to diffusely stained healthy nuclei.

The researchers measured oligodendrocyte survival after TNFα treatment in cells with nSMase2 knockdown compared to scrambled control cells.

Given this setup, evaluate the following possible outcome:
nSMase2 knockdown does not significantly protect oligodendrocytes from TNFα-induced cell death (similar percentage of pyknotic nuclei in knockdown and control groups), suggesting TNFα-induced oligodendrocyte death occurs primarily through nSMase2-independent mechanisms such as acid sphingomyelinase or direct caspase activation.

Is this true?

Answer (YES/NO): NO